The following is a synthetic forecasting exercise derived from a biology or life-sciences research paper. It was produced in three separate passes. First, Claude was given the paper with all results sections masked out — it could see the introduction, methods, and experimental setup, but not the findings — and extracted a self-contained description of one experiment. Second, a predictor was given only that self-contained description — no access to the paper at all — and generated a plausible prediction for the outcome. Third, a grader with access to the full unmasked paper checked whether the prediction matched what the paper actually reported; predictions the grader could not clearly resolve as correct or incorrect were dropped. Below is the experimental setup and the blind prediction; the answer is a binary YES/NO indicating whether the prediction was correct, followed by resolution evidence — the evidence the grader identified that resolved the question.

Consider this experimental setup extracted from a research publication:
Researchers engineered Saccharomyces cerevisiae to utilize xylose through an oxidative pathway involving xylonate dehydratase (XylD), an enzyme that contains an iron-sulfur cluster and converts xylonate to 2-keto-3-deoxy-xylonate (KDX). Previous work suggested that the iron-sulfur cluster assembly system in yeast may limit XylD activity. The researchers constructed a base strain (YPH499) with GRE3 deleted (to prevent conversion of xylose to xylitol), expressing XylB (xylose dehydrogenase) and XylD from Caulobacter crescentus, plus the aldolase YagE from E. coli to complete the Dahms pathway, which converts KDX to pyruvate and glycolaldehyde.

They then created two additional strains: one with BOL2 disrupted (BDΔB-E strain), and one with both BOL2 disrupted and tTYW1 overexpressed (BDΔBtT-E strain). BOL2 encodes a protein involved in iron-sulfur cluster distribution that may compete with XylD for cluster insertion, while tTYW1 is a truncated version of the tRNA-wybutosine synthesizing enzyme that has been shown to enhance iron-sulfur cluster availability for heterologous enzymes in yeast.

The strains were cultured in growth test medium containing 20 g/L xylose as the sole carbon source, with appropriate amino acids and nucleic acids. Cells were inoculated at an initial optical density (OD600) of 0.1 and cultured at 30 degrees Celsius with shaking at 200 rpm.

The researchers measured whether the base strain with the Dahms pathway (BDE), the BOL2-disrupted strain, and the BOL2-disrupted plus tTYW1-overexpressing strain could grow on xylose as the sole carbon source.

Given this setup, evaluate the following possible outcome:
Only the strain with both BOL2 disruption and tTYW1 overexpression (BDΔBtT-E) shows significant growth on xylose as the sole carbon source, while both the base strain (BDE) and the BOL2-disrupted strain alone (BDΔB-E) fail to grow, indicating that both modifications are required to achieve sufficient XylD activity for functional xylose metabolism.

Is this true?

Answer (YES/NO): NO